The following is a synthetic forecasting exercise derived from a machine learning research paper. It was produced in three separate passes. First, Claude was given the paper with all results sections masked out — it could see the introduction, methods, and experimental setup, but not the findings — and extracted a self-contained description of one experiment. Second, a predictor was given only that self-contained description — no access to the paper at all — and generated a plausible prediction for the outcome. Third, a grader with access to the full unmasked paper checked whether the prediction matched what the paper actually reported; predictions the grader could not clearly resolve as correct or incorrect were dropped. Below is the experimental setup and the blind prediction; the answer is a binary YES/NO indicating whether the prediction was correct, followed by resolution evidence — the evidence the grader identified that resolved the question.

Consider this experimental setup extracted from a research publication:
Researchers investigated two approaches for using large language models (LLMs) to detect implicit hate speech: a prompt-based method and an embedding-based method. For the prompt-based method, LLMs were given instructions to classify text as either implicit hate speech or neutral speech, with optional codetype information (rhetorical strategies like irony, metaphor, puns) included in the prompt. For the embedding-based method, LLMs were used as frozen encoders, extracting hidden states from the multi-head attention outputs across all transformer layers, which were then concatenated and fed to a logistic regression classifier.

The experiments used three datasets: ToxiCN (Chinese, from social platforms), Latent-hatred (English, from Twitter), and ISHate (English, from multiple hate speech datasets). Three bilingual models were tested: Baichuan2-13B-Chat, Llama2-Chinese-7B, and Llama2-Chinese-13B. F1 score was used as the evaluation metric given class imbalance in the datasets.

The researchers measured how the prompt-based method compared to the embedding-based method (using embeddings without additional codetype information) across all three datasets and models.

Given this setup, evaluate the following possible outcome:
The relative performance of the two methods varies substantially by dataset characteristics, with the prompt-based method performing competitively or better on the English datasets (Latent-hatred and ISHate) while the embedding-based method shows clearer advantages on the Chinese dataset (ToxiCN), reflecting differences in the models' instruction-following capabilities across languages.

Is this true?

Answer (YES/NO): NO